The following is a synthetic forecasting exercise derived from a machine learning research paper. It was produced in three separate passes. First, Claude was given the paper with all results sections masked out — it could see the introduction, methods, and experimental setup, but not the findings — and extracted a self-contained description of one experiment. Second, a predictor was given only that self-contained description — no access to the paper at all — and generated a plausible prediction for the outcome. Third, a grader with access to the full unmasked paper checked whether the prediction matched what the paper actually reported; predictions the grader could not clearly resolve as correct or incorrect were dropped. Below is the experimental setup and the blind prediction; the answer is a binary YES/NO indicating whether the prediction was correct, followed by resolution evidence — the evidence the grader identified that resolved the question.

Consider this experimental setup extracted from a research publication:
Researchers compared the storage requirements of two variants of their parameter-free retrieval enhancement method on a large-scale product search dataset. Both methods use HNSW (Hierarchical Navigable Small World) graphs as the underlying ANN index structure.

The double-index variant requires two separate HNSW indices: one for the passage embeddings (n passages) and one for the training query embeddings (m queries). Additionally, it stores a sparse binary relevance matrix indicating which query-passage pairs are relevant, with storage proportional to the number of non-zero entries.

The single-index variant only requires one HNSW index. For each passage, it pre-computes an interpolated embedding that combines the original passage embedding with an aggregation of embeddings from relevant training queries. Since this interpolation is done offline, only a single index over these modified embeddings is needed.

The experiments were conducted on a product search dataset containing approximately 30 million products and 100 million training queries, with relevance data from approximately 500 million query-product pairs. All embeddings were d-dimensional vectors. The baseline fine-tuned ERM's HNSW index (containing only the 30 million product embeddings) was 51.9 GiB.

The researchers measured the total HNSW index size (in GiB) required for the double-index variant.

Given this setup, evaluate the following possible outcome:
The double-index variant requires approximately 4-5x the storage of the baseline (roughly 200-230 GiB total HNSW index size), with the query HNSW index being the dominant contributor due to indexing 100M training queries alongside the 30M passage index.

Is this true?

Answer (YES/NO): NO